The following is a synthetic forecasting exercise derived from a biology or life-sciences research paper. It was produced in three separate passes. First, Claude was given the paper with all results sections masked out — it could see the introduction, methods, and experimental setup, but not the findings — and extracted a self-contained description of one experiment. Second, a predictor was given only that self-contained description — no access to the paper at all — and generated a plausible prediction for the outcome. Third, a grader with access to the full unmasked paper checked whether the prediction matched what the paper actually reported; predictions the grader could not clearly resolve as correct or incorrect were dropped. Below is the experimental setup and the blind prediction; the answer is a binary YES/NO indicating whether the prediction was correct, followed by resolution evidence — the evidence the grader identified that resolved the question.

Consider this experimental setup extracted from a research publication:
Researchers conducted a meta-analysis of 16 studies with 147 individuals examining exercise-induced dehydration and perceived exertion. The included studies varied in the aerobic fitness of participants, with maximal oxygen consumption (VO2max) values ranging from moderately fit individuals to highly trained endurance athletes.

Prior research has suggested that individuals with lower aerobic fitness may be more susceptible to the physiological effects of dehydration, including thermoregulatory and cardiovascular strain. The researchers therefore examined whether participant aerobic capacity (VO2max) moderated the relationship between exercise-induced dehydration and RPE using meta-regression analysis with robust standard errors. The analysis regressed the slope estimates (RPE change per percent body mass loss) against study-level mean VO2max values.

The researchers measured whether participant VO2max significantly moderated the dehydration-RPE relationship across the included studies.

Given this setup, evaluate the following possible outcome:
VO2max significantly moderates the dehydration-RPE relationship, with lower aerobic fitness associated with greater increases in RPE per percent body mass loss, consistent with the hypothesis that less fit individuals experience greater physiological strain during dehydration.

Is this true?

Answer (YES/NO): NO